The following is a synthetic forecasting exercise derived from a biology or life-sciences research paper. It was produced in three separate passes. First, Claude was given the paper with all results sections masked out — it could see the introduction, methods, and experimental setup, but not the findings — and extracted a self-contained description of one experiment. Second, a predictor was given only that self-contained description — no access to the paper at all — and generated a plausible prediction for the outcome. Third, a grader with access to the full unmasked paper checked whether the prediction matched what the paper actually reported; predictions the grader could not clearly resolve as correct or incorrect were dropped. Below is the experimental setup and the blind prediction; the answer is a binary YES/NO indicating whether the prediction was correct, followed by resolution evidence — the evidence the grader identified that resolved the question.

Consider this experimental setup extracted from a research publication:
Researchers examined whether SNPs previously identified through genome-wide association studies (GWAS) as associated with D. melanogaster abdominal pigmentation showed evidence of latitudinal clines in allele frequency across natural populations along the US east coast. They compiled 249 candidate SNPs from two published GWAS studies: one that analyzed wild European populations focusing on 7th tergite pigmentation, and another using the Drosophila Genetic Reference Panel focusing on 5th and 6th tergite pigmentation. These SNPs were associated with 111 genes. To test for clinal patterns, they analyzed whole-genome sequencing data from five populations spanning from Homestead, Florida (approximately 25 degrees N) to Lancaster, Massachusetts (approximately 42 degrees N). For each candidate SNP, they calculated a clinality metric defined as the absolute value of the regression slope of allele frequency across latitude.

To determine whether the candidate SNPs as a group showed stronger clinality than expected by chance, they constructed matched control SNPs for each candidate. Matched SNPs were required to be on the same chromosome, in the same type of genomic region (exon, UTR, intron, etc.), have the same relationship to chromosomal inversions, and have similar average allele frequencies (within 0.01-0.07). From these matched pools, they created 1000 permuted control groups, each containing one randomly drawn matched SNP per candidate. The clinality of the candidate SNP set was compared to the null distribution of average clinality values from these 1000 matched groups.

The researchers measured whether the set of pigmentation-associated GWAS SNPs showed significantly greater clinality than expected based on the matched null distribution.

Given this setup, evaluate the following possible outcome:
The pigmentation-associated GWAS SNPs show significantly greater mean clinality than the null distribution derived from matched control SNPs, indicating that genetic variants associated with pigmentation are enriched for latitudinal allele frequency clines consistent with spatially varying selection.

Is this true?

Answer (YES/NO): NO